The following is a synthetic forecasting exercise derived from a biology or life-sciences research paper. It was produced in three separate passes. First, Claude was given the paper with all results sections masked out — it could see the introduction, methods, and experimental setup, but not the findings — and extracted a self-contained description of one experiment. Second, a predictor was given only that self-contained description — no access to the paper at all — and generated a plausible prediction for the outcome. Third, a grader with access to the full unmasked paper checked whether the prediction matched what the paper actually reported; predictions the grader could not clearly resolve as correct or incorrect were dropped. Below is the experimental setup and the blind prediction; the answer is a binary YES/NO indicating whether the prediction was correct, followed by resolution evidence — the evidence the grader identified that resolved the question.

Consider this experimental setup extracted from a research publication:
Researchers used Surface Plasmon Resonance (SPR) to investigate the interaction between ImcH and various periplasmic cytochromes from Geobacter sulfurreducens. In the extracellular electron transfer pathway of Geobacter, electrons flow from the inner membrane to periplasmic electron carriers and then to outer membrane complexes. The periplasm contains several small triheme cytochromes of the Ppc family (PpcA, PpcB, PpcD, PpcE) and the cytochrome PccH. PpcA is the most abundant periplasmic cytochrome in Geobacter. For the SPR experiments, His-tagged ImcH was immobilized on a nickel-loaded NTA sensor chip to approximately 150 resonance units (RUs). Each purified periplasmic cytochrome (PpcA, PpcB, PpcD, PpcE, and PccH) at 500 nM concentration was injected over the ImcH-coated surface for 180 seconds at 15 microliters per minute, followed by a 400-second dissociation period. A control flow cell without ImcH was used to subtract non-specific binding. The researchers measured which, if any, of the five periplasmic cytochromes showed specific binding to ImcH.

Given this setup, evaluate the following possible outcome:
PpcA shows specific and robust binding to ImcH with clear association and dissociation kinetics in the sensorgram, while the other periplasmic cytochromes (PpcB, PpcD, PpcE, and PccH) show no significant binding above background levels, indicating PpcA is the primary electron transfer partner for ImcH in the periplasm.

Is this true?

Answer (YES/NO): NO